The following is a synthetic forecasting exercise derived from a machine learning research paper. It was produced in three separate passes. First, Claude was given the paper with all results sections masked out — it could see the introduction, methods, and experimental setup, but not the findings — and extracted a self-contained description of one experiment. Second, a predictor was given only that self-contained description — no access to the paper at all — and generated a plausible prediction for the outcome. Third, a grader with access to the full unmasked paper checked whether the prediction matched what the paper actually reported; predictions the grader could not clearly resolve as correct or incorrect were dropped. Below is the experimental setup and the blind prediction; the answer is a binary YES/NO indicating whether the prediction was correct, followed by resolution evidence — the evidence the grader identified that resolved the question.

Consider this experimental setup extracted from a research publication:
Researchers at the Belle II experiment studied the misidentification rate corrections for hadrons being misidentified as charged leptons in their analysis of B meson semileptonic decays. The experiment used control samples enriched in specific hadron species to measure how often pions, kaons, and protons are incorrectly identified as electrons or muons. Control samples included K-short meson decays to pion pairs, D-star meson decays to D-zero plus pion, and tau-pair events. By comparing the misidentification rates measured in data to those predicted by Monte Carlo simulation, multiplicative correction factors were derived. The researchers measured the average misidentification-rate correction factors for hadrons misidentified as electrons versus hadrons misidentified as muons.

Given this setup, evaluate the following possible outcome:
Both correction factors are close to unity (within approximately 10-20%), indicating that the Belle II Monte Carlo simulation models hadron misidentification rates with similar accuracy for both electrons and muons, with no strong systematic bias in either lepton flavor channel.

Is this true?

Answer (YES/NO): NO